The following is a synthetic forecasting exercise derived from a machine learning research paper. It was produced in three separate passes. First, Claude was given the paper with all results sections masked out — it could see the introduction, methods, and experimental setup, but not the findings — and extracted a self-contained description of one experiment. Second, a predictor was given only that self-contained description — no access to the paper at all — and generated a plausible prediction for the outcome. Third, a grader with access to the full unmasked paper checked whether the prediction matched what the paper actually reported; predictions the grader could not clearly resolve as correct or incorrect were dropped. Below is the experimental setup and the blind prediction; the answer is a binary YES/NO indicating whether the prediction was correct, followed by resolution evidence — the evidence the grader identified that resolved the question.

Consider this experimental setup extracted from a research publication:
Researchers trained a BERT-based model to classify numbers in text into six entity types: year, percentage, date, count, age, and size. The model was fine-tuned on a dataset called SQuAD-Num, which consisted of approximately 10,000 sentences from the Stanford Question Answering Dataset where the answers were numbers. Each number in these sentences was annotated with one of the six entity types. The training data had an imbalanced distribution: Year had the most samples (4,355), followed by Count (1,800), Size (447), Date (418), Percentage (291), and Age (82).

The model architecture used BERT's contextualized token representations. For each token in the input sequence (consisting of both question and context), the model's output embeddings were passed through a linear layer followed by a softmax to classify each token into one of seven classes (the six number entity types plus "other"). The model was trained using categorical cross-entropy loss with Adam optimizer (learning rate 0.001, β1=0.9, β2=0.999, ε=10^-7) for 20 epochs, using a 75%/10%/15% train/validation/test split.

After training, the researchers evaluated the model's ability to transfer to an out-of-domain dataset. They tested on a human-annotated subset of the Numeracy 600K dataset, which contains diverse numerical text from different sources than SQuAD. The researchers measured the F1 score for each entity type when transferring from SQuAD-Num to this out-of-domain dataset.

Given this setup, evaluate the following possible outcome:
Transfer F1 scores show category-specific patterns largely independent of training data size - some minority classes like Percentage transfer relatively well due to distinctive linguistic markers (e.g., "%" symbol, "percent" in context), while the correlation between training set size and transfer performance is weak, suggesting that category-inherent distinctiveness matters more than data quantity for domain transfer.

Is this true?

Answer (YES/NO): YES